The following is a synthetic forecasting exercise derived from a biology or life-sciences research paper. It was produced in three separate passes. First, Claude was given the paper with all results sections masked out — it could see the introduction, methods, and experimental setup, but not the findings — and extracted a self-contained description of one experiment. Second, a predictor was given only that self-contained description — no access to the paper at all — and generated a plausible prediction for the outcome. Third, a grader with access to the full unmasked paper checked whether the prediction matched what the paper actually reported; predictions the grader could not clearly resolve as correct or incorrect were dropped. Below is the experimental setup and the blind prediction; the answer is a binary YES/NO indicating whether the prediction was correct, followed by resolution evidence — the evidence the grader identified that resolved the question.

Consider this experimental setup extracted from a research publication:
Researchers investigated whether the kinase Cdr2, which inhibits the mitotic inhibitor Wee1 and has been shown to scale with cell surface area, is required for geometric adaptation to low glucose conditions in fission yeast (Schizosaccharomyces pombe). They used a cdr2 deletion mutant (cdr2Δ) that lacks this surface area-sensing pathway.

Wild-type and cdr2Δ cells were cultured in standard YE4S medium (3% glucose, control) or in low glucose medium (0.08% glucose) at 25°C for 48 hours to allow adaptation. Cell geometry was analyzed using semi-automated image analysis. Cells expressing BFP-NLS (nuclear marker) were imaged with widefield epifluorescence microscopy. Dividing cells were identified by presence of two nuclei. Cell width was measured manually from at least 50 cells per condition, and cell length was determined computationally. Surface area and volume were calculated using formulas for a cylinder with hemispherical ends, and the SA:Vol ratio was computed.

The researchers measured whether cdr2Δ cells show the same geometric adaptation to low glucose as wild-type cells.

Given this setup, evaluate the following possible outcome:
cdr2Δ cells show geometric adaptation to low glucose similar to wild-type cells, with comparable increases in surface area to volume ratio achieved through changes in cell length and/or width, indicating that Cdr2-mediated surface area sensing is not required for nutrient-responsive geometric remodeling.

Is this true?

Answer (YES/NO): NO